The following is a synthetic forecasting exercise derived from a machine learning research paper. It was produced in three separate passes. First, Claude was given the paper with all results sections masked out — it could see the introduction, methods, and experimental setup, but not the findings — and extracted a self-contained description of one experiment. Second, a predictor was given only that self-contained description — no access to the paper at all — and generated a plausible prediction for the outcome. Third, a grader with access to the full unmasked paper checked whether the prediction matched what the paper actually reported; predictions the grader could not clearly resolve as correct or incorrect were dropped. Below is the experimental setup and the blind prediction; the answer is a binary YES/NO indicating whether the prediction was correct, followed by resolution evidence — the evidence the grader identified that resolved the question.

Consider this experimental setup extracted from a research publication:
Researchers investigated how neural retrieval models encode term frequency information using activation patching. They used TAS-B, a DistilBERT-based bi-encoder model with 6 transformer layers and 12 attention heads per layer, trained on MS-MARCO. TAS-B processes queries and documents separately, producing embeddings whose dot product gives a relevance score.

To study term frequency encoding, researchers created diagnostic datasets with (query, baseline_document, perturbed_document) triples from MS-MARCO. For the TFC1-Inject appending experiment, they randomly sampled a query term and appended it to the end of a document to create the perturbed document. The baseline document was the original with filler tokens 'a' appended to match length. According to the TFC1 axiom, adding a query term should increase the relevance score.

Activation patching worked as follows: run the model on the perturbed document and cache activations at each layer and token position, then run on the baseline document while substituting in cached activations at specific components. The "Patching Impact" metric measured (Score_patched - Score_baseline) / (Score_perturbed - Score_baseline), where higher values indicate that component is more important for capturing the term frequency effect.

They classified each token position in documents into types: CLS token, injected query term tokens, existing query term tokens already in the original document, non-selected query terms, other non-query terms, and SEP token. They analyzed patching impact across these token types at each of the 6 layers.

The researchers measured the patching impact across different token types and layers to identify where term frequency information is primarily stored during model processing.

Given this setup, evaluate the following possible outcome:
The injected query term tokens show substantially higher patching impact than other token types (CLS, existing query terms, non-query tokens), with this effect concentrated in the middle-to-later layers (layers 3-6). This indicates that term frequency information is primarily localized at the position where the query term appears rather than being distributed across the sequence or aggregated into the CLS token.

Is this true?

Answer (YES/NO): NO